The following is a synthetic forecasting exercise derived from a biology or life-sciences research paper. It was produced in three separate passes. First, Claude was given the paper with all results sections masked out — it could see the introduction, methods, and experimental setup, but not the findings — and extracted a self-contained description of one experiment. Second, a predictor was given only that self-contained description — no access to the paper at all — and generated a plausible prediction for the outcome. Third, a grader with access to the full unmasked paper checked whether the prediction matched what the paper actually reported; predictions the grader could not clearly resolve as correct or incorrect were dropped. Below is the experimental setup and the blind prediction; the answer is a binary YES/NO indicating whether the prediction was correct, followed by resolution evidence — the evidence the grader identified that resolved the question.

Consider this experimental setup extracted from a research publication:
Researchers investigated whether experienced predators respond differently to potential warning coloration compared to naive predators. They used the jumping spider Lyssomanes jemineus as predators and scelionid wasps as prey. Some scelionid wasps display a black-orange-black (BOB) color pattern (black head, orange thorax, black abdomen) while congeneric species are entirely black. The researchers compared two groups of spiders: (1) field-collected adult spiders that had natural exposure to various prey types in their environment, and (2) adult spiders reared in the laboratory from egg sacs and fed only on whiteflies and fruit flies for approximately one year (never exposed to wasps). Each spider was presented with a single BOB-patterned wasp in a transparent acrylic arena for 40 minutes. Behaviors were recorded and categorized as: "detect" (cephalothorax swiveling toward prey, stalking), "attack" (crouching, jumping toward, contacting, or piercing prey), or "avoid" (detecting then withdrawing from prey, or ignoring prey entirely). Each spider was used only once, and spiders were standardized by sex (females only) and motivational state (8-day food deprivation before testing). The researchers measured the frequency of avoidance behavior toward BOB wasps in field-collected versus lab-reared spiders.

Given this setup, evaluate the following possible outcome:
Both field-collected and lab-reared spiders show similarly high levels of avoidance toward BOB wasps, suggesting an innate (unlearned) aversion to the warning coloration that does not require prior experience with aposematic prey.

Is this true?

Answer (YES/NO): NO